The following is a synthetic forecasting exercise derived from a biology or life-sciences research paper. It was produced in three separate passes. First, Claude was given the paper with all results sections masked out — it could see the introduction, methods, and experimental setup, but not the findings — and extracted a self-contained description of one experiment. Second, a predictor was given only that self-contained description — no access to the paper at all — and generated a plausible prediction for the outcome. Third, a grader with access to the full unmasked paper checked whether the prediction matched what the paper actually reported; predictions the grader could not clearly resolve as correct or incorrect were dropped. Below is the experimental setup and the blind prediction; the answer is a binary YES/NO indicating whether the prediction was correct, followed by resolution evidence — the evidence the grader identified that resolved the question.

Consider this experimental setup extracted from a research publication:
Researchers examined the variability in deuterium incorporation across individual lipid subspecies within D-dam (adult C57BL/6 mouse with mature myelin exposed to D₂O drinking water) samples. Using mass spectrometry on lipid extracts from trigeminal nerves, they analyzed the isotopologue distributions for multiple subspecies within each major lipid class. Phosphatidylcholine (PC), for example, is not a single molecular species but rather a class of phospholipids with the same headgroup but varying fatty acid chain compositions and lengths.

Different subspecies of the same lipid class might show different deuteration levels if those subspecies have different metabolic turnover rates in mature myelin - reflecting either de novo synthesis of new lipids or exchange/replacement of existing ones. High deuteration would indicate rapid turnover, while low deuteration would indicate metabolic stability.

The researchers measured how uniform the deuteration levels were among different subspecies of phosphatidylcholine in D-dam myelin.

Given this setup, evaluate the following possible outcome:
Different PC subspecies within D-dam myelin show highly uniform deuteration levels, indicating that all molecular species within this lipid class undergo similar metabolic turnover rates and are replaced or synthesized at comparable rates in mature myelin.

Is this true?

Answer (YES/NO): NO